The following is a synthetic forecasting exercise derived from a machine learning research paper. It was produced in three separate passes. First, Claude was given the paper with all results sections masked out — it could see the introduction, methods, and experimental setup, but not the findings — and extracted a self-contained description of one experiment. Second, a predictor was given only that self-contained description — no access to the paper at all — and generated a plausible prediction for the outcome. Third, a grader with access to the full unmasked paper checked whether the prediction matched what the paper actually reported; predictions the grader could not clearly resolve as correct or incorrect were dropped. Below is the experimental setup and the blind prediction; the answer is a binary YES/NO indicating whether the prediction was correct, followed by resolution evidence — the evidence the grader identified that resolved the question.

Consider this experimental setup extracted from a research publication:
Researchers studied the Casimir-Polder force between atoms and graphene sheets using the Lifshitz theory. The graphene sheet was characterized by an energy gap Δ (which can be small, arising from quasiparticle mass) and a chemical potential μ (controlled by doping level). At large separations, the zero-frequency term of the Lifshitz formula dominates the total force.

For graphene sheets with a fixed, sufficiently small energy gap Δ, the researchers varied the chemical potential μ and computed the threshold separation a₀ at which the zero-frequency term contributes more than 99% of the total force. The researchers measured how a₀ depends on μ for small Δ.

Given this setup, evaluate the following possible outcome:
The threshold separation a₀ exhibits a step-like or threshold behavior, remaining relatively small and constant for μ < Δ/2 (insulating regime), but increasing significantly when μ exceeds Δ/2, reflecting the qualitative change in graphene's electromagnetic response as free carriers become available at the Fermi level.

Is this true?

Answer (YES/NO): NO